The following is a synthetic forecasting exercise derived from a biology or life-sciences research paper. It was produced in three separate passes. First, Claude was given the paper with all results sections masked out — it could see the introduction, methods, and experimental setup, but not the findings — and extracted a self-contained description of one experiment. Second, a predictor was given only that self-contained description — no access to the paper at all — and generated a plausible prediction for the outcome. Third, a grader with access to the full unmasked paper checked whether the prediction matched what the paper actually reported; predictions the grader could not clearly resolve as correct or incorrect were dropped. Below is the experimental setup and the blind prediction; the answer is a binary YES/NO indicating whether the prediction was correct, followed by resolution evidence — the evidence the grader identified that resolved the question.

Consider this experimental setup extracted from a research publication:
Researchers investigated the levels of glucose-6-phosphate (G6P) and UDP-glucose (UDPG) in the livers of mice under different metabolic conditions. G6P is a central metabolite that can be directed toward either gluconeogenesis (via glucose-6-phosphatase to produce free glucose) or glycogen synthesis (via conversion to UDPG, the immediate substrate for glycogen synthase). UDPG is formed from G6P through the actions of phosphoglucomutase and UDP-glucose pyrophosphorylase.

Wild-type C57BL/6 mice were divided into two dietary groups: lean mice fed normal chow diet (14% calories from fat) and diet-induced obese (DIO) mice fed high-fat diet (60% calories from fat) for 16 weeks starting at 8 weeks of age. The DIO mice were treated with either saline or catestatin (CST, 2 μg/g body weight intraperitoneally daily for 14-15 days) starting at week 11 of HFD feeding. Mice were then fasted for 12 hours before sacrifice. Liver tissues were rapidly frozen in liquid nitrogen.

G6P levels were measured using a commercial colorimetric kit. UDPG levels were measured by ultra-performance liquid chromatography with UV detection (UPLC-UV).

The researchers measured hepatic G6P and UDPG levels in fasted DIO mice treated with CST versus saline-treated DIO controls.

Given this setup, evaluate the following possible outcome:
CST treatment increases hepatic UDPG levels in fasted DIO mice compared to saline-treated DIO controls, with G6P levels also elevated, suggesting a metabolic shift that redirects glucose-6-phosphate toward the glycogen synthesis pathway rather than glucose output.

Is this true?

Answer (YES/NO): NO